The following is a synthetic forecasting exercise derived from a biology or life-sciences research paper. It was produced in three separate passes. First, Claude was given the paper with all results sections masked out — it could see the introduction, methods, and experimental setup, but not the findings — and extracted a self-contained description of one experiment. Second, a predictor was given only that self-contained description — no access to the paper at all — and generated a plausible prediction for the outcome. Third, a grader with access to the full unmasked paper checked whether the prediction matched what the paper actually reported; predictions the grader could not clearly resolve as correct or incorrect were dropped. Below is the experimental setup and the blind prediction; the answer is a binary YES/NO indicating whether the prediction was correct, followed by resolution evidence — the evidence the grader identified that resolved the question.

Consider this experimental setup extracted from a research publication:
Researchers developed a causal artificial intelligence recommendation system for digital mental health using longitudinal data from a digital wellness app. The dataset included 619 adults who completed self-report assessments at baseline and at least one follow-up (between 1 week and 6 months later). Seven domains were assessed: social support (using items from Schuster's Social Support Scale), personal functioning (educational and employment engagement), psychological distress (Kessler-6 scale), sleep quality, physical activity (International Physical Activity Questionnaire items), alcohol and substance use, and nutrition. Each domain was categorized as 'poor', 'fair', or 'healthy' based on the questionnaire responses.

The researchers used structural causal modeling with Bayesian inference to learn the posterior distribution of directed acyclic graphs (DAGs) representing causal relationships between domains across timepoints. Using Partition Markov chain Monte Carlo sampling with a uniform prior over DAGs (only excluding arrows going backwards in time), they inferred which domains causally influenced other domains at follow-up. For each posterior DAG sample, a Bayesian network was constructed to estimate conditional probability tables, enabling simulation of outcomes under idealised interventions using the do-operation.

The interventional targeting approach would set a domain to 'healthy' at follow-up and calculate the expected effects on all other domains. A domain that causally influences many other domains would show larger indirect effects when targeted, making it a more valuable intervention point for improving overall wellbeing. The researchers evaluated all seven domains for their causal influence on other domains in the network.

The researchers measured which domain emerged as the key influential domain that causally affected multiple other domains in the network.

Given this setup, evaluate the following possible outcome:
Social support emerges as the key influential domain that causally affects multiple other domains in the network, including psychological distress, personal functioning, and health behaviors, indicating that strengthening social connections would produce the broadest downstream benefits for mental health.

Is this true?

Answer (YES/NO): NO